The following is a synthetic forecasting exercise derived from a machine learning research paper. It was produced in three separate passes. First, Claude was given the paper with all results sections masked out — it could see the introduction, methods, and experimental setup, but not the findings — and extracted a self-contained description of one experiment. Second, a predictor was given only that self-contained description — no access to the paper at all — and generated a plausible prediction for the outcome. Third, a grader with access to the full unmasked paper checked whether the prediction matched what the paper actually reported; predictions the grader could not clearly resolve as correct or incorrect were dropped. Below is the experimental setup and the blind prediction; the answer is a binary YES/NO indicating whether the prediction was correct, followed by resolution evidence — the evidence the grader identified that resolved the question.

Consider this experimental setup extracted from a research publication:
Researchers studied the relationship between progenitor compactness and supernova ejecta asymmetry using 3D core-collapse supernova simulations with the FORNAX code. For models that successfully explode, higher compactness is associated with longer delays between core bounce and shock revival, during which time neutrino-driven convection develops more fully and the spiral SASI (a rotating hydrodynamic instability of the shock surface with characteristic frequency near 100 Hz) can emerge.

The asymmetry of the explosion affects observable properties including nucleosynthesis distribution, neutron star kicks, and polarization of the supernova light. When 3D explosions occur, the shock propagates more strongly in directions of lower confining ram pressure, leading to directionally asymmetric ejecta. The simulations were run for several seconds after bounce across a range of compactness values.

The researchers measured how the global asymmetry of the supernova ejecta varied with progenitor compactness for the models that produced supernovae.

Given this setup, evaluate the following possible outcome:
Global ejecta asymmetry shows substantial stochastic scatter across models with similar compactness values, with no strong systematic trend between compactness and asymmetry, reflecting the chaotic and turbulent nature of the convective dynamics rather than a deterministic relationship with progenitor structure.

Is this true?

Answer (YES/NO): NO